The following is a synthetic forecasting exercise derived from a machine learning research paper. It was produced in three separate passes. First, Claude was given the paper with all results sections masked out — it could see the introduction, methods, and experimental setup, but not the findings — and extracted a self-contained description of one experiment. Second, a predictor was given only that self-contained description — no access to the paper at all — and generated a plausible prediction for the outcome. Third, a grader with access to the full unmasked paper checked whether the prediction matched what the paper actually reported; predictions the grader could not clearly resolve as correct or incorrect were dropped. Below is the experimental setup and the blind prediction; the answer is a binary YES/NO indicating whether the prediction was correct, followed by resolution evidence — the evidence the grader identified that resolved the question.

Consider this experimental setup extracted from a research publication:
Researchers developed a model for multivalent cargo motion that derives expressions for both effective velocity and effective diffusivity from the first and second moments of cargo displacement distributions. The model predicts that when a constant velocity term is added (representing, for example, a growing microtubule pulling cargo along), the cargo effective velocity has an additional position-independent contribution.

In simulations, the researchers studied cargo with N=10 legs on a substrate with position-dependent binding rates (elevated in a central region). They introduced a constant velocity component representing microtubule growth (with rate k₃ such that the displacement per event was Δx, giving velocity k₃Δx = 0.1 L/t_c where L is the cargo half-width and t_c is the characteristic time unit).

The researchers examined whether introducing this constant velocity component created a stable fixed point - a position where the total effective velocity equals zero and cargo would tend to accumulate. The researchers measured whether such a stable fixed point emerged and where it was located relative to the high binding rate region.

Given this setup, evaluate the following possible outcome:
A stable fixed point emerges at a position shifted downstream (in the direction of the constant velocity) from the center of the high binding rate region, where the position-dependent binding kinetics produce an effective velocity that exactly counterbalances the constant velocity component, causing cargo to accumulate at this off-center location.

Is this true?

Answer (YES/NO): YES